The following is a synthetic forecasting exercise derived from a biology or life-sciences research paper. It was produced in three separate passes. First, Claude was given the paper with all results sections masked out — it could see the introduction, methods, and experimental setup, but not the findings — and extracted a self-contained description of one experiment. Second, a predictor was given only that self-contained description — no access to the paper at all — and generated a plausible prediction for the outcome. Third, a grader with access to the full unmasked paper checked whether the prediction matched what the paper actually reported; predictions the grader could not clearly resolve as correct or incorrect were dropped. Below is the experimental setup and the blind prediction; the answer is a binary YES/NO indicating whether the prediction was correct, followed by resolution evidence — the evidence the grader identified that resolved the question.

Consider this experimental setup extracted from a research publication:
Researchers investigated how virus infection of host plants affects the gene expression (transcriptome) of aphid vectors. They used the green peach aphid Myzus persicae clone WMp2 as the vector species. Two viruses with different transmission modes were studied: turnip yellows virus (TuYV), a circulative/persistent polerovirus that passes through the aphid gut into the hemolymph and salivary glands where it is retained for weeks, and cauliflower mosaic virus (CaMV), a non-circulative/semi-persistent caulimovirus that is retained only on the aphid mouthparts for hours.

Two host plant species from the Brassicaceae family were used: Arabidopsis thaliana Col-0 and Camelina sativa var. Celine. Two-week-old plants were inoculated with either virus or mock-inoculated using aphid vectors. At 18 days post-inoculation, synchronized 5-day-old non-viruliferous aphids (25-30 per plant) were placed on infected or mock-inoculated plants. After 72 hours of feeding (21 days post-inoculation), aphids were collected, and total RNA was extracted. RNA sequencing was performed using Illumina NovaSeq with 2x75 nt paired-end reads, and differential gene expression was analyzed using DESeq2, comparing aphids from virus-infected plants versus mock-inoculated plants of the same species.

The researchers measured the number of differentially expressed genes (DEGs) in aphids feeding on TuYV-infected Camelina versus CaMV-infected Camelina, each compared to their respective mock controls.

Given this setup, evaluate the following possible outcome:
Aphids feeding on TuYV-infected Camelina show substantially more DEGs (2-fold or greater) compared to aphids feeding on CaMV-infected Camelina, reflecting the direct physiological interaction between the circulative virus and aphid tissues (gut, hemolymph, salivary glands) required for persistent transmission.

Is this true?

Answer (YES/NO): NO